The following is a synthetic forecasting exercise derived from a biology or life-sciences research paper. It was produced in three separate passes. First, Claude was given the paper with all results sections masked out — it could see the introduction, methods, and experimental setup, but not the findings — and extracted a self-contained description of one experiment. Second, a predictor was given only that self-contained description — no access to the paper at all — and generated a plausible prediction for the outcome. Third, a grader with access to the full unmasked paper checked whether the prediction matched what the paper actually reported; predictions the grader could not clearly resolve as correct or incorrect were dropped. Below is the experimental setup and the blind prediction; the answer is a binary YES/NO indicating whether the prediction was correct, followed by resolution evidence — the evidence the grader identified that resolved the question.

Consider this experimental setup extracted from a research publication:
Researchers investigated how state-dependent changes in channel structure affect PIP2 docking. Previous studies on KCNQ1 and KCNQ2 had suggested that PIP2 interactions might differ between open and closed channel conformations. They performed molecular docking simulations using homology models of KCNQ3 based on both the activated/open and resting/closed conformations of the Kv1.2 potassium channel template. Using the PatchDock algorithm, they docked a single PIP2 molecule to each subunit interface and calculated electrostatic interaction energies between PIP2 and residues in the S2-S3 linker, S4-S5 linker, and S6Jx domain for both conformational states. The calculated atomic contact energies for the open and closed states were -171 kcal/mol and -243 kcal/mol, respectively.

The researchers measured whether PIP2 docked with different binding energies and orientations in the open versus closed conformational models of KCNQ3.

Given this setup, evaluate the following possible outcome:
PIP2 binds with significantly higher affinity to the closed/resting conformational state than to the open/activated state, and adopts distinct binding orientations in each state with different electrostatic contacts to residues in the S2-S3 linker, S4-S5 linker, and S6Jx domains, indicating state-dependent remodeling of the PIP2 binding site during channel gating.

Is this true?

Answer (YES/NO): YES